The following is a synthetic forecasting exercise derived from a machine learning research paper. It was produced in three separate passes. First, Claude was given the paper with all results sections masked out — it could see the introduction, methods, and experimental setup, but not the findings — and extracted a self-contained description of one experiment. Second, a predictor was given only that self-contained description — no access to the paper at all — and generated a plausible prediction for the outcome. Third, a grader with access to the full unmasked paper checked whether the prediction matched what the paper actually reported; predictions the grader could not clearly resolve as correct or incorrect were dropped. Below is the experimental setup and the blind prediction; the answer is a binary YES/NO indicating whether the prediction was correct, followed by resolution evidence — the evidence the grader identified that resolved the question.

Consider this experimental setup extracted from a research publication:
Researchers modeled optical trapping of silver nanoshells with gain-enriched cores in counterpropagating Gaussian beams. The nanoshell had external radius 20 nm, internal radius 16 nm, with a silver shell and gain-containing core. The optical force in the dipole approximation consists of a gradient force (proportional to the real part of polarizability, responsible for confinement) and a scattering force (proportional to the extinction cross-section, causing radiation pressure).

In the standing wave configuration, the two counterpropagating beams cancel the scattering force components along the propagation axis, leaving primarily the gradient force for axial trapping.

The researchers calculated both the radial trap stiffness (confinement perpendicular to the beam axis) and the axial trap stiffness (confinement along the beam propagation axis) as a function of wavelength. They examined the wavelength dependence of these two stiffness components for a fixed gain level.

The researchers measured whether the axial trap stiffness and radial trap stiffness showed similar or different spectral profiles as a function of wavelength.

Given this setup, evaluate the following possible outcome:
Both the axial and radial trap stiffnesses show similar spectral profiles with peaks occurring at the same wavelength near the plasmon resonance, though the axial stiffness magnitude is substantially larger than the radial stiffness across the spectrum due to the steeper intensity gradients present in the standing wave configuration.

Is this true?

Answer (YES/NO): YES